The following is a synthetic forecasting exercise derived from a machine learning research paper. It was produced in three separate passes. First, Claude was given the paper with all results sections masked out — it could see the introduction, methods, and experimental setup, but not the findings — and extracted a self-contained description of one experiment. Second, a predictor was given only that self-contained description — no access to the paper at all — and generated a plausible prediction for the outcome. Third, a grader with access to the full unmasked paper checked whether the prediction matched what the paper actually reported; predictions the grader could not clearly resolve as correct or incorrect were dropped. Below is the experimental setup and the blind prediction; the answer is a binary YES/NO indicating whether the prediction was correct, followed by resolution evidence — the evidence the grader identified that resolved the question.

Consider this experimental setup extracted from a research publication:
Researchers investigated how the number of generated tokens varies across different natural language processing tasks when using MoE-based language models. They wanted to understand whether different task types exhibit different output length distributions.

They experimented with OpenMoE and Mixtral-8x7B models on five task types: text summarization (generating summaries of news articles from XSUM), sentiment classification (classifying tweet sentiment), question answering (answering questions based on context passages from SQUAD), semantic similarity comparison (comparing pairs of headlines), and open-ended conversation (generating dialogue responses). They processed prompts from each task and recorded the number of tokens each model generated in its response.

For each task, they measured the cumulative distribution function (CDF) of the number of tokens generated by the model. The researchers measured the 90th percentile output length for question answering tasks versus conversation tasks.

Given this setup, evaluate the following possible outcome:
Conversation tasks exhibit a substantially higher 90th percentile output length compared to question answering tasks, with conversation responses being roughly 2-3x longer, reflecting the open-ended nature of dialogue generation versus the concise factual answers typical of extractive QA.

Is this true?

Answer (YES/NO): NO